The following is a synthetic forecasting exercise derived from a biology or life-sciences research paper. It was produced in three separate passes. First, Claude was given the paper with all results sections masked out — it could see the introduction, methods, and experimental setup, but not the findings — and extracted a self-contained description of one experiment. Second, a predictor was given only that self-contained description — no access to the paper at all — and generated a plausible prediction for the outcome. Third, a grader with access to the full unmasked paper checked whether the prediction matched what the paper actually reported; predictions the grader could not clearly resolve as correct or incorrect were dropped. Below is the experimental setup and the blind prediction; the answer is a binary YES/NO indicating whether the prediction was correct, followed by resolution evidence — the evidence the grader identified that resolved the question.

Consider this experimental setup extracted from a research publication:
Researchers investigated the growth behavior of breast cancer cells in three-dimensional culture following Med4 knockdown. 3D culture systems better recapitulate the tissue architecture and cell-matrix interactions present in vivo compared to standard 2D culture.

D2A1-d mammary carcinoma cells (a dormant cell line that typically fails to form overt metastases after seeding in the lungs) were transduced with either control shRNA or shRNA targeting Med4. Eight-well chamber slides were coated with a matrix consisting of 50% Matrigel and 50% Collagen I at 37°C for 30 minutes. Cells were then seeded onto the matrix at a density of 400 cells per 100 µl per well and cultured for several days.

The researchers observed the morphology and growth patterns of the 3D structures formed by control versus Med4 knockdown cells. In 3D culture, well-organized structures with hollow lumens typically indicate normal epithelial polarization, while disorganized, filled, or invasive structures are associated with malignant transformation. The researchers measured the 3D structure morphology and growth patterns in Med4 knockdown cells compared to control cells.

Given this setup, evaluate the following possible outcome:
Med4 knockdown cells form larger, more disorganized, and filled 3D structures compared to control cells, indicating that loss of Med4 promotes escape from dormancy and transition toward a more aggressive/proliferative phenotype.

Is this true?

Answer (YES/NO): YES